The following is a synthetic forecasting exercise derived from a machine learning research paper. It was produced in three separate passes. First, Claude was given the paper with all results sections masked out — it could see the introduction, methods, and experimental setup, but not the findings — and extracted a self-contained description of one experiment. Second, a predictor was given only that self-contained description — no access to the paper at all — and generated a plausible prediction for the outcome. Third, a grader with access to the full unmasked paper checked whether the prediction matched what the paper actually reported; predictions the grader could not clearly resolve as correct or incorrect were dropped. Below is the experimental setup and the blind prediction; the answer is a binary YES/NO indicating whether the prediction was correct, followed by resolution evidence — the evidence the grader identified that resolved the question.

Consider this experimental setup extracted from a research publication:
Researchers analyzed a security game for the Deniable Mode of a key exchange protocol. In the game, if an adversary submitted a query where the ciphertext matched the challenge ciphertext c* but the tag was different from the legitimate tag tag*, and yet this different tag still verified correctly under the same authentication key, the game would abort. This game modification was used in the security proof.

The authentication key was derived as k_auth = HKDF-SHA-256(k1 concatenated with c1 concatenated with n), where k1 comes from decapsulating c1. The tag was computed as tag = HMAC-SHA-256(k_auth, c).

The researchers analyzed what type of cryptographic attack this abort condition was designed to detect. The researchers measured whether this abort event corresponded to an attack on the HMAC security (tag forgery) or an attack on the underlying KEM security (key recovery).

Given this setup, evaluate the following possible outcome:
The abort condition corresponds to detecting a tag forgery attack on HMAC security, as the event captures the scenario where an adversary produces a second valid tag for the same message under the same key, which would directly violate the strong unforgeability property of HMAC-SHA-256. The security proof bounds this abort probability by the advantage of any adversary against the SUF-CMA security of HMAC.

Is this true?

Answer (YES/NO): NO